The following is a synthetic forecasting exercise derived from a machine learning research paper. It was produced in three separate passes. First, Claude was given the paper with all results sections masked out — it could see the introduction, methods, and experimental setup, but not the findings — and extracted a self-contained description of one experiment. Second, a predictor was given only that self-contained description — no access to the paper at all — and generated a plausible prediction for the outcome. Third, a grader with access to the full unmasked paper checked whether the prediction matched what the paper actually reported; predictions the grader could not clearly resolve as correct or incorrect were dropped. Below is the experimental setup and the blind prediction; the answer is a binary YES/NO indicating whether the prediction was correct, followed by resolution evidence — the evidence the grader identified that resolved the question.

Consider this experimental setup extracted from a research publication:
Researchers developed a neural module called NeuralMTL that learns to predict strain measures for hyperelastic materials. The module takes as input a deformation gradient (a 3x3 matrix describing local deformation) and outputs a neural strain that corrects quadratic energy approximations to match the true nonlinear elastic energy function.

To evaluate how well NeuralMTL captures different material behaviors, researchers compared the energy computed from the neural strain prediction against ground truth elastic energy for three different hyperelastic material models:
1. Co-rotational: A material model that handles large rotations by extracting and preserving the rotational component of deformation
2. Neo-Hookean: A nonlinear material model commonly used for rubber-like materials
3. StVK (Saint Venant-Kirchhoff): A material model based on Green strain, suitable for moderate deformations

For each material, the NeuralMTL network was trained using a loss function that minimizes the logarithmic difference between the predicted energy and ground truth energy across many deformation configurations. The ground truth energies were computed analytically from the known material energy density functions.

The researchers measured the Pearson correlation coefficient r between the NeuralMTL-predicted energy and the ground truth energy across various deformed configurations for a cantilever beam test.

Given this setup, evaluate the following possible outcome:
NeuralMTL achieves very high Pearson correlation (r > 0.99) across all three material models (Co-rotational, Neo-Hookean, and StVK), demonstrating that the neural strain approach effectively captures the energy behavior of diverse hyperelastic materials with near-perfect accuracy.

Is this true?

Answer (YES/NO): NO